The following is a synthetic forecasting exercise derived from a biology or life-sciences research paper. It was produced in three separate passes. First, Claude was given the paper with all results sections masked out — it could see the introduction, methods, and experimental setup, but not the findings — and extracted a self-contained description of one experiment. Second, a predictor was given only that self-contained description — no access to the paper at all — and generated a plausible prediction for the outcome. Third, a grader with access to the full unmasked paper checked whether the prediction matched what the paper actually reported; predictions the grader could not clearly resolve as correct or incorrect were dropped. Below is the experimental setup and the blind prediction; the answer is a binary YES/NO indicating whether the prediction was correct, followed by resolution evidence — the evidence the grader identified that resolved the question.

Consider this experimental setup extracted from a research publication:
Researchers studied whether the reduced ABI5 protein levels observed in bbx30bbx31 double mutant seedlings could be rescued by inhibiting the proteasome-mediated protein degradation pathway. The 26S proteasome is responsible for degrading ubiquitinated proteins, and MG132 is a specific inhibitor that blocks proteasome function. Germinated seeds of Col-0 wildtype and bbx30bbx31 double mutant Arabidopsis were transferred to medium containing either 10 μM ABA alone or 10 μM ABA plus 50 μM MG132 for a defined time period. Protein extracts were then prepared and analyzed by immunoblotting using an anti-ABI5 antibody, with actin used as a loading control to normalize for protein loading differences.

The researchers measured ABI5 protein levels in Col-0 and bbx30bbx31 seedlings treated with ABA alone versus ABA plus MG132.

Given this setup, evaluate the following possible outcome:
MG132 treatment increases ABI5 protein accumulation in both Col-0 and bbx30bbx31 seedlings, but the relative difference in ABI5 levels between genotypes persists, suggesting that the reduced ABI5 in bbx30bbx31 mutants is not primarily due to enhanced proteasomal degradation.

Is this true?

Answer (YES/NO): NO